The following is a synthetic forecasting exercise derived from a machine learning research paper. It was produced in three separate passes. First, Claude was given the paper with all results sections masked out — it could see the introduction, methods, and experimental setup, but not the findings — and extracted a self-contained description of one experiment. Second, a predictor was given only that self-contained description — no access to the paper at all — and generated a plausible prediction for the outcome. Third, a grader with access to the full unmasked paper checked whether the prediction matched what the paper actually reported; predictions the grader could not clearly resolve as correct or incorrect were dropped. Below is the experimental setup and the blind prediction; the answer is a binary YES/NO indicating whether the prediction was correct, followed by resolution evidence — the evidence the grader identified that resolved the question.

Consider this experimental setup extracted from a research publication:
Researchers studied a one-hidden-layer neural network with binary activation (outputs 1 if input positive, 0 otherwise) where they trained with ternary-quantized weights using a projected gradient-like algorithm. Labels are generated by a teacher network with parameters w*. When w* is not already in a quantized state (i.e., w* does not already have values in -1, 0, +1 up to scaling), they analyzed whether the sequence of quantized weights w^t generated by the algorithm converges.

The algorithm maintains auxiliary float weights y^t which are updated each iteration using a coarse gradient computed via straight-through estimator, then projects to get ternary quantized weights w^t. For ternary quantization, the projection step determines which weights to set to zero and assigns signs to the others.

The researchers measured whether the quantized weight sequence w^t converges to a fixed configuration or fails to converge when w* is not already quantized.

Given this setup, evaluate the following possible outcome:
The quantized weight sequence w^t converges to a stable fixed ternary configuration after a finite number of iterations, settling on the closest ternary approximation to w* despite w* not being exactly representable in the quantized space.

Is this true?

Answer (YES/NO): NO